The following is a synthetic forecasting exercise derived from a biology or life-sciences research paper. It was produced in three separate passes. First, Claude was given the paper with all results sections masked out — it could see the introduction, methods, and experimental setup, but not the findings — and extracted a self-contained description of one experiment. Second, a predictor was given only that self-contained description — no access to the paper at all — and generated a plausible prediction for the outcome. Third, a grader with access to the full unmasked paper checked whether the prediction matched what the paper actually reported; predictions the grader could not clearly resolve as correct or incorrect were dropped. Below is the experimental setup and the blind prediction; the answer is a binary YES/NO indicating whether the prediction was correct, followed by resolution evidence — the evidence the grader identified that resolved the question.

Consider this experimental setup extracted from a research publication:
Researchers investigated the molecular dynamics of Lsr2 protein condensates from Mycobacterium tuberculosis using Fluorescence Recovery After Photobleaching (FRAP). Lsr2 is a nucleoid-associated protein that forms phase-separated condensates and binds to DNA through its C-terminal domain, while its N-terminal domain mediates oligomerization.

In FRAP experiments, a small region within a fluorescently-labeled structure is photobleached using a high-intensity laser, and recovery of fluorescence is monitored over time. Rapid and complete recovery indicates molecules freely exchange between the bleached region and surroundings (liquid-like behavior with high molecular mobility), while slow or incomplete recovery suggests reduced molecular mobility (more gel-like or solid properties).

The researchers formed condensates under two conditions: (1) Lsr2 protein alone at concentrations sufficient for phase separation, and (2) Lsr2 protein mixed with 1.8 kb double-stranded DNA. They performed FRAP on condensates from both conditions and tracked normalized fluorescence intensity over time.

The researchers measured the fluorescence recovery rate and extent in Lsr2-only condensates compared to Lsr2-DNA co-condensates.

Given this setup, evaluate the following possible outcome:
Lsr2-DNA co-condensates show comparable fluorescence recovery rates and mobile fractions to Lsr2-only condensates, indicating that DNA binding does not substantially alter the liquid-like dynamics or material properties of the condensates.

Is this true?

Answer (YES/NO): NO